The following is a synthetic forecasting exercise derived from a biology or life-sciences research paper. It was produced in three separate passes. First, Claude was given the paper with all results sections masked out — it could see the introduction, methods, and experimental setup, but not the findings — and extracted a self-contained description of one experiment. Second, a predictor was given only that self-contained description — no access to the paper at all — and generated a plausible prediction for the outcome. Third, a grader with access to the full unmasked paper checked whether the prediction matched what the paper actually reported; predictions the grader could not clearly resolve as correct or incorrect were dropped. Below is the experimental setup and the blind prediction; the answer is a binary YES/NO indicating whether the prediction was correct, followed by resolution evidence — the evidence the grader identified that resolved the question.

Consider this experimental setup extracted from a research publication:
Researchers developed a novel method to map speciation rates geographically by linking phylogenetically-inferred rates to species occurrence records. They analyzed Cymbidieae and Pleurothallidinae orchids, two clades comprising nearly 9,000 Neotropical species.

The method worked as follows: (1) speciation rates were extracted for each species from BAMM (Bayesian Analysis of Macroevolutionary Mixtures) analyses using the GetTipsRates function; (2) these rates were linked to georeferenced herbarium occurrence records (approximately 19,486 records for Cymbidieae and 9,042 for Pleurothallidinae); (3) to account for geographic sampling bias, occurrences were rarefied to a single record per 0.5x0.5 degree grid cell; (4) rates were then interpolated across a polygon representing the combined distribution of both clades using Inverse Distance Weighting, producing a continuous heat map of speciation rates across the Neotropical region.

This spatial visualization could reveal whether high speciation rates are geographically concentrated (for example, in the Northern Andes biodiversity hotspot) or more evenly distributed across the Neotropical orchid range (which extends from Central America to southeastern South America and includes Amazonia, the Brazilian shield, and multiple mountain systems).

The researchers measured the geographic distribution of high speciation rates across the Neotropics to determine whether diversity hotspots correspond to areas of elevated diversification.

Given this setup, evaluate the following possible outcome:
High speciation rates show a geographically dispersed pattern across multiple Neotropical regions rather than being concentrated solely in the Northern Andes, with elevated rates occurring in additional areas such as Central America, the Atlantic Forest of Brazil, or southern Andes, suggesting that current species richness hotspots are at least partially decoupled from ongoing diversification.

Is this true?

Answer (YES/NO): NO